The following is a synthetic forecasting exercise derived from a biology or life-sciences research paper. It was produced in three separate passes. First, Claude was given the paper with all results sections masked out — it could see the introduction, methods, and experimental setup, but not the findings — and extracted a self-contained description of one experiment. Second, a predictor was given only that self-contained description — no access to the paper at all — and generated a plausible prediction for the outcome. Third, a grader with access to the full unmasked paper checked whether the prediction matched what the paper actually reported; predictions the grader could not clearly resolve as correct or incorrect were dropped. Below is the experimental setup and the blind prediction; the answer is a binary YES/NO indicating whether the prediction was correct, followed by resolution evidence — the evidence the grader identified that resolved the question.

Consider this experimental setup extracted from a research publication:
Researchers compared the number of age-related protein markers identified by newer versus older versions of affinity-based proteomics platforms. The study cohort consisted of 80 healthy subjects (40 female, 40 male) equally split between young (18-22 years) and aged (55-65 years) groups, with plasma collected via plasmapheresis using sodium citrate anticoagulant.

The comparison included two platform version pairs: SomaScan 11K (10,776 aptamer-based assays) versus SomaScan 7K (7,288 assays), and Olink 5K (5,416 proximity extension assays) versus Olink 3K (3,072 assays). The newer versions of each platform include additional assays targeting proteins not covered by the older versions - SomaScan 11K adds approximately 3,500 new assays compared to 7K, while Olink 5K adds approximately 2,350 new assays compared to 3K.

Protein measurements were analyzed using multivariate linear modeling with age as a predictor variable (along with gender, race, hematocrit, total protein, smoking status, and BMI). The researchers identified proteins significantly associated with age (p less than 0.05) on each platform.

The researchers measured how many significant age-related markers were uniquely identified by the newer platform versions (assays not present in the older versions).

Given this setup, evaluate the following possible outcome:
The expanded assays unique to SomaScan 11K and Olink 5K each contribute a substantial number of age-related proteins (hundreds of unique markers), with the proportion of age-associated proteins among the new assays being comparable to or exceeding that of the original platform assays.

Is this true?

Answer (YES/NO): NO